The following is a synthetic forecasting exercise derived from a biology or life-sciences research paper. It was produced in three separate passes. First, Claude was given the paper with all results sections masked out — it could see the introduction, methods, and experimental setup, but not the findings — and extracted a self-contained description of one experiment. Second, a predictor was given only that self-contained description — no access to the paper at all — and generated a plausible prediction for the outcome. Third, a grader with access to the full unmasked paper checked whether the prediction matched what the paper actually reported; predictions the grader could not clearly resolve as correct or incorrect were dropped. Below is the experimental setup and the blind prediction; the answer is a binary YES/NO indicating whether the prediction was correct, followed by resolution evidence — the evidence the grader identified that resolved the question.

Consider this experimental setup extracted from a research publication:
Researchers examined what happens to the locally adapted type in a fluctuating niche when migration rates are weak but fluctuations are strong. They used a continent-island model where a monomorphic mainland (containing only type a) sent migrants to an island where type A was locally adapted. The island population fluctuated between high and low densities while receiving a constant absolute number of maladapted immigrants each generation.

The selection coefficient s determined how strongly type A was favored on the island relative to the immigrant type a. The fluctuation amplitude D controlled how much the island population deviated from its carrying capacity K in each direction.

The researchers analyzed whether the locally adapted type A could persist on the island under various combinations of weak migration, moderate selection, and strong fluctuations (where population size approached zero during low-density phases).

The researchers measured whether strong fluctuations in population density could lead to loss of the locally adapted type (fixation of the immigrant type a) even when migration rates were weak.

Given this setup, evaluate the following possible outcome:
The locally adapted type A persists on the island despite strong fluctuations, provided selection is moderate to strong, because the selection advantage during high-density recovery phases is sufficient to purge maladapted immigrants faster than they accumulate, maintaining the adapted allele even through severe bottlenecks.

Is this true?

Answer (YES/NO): NO